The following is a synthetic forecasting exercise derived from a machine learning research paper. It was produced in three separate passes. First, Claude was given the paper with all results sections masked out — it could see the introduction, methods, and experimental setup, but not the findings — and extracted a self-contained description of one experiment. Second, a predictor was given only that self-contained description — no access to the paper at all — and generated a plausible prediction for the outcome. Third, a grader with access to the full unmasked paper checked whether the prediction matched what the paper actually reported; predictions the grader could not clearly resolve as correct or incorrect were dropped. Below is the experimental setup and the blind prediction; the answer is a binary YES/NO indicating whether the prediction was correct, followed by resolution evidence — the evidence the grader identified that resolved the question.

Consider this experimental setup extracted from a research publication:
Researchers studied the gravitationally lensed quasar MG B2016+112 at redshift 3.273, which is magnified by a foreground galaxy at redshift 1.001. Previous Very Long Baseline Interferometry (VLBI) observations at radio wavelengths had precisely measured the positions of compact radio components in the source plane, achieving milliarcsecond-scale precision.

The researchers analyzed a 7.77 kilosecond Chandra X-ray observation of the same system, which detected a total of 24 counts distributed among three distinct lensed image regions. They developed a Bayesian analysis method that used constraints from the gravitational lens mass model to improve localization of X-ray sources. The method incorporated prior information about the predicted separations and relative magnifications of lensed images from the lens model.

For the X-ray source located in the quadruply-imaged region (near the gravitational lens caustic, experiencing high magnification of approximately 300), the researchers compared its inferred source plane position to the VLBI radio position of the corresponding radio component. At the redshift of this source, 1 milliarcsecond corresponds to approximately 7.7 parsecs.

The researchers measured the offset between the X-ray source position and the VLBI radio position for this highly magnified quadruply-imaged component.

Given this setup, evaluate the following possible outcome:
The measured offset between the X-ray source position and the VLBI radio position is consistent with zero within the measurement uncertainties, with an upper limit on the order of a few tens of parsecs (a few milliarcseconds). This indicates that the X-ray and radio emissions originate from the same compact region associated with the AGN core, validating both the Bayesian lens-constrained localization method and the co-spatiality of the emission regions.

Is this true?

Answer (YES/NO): NO